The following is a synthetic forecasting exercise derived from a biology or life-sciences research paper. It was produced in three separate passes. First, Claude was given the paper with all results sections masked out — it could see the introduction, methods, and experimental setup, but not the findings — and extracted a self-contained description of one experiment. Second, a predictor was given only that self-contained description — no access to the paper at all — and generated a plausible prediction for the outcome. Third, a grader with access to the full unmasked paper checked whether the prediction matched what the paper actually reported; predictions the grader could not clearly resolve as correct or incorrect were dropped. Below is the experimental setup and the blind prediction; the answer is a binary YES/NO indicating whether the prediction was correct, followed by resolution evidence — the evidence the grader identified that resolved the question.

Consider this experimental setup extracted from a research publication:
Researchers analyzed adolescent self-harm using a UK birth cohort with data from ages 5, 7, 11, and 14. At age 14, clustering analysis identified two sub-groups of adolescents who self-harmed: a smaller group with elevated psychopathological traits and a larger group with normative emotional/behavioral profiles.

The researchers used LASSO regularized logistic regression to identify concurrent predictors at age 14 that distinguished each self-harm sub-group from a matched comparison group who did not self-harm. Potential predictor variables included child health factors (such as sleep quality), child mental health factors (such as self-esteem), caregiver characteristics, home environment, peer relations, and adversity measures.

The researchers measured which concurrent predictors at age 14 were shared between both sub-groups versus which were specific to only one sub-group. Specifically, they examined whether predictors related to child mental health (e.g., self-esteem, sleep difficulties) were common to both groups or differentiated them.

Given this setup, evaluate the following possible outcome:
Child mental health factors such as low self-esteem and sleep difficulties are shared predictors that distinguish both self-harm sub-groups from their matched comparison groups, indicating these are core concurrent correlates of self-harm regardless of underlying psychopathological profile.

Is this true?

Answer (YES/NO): YES